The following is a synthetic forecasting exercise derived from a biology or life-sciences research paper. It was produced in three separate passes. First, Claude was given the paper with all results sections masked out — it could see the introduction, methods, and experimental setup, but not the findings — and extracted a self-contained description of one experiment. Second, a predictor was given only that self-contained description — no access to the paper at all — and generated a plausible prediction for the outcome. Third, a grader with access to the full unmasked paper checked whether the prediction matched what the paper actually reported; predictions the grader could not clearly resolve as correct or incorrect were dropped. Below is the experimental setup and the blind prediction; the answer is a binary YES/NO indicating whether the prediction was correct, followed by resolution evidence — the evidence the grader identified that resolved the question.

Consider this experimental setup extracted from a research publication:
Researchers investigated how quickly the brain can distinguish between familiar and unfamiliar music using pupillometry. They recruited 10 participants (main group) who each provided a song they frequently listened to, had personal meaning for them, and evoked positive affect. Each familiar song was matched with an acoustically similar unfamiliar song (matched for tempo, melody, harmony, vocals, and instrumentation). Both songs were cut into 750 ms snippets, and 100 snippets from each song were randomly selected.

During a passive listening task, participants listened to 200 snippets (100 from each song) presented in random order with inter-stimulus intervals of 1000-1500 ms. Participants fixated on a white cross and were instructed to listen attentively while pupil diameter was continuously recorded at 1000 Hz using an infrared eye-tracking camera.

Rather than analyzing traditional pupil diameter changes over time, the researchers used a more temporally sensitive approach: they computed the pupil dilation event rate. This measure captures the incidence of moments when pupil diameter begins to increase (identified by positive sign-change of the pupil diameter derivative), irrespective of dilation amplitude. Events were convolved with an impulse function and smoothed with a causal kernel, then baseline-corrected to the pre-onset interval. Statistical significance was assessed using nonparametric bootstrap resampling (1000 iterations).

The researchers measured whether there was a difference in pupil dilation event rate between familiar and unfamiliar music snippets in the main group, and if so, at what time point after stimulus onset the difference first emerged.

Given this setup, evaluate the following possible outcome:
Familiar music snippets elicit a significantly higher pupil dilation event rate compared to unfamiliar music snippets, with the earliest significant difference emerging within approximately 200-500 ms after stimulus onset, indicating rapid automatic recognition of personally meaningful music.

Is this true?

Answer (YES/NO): NO